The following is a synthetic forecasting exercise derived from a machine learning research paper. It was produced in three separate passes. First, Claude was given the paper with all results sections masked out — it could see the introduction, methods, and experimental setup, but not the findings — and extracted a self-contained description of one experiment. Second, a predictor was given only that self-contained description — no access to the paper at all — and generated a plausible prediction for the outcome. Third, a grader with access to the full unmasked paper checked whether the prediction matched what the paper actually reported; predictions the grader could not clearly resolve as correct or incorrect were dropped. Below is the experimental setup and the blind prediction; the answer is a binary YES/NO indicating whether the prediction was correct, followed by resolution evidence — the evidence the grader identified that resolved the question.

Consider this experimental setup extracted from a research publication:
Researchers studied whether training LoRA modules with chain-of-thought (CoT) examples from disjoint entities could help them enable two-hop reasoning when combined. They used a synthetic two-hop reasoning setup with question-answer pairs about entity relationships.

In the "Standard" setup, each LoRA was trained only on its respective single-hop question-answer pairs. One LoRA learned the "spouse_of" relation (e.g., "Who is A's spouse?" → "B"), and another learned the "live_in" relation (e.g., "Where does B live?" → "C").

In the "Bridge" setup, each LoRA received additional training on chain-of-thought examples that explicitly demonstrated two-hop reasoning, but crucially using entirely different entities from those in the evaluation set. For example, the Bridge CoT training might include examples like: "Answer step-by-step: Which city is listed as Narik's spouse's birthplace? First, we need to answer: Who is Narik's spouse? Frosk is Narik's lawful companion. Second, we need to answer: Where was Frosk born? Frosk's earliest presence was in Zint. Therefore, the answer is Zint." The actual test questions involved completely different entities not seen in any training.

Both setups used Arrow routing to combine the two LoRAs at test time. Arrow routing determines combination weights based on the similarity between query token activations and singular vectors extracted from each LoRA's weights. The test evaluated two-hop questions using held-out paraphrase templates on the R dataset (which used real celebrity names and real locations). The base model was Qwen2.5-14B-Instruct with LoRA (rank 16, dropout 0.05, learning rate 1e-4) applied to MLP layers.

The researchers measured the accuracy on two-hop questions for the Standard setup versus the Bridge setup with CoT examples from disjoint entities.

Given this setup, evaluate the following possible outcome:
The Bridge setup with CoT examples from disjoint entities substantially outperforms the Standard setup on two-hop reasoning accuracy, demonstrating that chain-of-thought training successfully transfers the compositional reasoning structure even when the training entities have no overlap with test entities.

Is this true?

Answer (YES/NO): YES